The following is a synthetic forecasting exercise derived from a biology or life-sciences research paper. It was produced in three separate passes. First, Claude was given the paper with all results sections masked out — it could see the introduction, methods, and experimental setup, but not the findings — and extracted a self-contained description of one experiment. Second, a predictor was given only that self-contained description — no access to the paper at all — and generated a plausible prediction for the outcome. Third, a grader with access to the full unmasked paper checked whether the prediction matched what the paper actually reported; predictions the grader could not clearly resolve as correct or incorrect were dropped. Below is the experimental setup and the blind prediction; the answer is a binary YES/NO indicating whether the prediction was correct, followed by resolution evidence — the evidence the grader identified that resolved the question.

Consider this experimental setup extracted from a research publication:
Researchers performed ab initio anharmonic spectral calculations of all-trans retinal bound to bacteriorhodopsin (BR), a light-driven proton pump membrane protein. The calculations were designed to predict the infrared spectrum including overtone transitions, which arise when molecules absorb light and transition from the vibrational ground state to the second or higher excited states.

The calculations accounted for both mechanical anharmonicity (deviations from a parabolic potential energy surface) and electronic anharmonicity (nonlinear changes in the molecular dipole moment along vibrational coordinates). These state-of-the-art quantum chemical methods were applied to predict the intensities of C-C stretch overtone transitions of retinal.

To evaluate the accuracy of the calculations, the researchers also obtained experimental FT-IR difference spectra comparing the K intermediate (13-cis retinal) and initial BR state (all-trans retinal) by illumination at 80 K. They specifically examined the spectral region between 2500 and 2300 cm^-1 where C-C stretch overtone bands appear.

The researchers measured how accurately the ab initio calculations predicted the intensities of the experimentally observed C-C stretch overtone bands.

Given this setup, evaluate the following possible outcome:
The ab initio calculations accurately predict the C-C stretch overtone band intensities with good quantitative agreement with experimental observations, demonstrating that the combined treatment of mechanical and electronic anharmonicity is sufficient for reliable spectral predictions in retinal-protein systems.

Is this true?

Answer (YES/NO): NO